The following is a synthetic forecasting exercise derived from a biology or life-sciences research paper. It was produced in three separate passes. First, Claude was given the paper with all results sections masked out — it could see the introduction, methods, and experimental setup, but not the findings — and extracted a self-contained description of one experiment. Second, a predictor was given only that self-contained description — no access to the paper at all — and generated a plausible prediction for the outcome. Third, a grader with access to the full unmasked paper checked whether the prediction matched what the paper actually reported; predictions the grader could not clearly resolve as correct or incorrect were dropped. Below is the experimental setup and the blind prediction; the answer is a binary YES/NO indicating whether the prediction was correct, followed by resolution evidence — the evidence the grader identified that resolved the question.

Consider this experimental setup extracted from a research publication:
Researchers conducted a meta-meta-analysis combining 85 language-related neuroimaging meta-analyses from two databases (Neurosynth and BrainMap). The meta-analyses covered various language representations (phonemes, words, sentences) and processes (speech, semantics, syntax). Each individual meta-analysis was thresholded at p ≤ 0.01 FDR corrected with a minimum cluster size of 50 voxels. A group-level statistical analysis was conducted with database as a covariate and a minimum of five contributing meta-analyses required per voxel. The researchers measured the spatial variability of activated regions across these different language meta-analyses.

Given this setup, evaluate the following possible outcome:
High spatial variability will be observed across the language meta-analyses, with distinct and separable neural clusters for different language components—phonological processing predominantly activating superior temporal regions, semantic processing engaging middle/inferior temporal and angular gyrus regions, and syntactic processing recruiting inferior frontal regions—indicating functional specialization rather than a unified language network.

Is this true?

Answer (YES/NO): NO